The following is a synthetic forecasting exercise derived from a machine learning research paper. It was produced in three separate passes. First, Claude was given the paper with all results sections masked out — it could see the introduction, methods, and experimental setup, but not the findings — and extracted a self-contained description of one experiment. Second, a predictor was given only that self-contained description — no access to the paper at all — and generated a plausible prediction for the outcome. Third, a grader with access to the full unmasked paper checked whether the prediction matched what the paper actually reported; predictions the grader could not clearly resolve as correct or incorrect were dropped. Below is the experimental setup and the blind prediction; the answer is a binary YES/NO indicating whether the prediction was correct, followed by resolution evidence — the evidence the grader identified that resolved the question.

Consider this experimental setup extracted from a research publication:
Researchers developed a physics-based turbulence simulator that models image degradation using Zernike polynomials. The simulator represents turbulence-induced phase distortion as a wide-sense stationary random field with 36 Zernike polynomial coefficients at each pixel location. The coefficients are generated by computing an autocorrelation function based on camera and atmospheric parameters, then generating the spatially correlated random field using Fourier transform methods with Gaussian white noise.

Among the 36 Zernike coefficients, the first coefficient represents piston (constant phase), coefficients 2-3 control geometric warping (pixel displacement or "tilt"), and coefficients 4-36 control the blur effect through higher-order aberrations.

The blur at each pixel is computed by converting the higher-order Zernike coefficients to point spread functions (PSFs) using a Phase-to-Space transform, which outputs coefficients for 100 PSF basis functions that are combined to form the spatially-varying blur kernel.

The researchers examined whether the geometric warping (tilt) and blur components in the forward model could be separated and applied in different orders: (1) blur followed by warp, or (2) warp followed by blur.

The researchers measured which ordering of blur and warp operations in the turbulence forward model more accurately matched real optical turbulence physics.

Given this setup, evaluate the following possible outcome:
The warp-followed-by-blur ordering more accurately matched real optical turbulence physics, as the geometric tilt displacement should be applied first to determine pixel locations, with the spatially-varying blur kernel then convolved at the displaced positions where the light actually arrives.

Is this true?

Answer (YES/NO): YES